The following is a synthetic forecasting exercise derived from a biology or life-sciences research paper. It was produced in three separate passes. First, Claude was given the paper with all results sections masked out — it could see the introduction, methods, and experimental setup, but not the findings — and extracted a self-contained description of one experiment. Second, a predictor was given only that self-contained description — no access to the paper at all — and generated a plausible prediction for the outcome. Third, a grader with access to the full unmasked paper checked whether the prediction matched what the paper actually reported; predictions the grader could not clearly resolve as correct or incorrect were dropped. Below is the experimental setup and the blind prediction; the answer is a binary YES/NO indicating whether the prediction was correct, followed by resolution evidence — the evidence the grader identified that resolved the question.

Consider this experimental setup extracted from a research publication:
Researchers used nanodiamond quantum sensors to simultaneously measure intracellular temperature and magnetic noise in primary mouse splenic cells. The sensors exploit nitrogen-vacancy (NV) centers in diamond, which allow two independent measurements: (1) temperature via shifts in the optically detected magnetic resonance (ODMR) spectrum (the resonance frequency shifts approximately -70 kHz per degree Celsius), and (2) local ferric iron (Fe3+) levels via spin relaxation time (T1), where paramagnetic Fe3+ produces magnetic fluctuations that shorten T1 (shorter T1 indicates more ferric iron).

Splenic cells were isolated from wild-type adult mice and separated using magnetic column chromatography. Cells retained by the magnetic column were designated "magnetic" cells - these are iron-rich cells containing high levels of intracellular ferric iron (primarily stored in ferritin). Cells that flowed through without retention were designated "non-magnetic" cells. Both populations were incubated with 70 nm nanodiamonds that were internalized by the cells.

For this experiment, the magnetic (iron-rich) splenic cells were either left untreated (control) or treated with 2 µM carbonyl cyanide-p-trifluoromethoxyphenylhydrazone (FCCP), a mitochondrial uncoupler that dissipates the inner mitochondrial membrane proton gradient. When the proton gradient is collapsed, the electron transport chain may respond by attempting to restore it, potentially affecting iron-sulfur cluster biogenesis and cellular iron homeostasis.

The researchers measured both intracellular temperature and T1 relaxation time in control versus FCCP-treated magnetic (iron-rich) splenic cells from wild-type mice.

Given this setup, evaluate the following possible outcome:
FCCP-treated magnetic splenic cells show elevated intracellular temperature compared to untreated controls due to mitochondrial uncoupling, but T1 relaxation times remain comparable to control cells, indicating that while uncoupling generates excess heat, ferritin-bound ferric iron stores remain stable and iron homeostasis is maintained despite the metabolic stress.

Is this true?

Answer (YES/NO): NO